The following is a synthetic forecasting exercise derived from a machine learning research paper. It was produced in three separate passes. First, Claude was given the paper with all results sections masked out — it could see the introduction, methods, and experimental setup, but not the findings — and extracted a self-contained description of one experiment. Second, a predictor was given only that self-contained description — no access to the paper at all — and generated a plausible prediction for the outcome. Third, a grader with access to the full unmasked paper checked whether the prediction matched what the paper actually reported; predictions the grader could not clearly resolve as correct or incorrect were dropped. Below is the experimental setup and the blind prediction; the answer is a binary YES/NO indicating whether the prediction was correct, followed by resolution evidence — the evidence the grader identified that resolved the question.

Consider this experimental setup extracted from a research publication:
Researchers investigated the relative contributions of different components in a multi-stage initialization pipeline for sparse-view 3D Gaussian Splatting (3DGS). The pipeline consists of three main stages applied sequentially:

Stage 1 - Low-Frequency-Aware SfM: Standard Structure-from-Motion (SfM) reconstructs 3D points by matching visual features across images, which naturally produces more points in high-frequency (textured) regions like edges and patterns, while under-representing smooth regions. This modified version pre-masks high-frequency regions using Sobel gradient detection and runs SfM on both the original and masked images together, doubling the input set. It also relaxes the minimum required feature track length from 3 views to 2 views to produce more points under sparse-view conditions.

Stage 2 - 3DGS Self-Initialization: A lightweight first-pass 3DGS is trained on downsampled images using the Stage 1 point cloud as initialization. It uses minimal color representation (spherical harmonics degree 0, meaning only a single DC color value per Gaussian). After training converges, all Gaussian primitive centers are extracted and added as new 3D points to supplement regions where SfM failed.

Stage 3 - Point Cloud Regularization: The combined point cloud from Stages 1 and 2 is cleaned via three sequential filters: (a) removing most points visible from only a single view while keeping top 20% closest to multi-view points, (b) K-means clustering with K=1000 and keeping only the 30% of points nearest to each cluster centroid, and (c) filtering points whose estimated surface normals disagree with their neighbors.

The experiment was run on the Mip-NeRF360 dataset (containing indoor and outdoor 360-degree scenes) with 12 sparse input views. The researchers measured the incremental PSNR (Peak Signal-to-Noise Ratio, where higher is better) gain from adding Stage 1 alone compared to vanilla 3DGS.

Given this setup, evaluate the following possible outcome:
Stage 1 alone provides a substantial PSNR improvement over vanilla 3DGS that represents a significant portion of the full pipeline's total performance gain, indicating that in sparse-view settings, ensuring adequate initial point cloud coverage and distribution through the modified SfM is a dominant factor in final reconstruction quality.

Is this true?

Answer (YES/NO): YES